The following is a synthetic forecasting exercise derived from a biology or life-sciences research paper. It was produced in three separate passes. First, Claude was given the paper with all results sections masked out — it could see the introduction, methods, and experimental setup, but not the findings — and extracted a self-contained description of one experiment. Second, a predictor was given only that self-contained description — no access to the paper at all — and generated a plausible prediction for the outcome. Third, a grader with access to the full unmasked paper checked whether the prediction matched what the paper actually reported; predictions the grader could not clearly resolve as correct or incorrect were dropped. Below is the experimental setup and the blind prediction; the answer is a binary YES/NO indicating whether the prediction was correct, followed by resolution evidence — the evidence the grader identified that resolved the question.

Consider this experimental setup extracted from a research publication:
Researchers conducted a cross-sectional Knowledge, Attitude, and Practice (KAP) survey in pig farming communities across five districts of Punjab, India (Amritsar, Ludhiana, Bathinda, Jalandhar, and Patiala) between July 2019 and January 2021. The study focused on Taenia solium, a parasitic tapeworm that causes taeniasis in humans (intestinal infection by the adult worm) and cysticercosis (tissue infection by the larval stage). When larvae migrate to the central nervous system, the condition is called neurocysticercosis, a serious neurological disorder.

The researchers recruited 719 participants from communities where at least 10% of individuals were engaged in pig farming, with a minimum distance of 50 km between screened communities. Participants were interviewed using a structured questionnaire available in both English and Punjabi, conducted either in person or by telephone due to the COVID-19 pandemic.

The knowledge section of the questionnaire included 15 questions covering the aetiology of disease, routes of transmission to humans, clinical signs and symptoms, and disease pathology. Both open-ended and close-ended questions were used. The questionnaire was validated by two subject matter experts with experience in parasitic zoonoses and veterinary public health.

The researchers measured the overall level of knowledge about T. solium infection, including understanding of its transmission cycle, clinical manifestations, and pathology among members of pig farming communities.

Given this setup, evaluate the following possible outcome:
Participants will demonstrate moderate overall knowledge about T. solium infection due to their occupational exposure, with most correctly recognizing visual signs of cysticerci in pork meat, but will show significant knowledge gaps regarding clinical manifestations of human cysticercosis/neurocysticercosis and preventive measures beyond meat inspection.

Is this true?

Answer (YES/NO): NO